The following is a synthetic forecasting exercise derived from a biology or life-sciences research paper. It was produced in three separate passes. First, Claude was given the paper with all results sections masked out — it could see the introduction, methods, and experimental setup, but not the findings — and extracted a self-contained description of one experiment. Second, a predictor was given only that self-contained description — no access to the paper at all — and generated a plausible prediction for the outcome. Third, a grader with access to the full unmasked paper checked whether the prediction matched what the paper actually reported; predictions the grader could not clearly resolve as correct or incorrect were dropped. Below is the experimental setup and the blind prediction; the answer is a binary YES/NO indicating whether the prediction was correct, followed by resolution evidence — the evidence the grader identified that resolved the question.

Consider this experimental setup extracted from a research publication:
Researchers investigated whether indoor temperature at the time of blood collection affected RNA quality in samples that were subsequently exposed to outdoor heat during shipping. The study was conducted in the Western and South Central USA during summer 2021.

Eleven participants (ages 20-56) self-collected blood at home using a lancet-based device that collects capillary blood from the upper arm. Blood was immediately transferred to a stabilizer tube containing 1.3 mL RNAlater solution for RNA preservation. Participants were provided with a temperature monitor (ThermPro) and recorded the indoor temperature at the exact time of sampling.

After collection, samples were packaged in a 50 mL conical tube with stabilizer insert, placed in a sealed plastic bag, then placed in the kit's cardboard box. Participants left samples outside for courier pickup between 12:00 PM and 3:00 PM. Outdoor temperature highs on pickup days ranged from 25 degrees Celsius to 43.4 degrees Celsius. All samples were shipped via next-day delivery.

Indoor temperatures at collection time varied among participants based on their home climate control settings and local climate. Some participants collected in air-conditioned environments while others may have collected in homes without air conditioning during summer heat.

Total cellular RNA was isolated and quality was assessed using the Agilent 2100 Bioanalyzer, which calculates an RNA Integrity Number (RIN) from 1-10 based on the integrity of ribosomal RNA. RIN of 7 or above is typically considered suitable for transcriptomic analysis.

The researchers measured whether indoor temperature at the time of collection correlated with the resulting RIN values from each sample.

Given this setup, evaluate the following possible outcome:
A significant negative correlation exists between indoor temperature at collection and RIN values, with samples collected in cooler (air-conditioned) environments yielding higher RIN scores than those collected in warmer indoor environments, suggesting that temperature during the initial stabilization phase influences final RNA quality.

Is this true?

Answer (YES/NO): NO